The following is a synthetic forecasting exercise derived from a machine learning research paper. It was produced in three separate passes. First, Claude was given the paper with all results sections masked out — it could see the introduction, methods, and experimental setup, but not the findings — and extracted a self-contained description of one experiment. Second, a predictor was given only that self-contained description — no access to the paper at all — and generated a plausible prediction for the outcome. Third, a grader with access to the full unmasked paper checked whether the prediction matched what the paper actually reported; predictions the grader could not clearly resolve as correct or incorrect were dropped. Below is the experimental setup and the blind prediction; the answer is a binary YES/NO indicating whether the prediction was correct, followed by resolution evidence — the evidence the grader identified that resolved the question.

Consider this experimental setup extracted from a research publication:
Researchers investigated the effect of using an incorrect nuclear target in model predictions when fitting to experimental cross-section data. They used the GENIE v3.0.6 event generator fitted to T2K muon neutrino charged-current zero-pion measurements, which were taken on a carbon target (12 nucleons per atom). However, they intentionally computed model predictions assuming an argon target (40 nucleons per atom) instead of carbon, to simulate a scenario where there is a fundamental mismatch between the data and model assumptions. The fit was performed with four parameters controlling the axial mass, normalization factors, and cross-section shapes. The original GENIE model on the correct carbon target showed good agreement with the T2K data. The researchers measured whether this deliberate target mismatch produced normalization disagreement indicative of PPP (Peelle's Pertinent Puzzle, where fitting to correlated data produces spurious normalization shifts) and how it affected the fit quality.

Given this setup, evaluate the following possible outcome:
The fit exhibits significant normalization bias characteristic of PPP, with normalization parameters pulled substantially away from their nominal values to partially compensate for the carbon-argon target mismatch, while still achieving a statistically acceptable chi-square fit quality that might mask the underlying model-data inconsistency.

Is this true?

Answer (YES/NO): NO